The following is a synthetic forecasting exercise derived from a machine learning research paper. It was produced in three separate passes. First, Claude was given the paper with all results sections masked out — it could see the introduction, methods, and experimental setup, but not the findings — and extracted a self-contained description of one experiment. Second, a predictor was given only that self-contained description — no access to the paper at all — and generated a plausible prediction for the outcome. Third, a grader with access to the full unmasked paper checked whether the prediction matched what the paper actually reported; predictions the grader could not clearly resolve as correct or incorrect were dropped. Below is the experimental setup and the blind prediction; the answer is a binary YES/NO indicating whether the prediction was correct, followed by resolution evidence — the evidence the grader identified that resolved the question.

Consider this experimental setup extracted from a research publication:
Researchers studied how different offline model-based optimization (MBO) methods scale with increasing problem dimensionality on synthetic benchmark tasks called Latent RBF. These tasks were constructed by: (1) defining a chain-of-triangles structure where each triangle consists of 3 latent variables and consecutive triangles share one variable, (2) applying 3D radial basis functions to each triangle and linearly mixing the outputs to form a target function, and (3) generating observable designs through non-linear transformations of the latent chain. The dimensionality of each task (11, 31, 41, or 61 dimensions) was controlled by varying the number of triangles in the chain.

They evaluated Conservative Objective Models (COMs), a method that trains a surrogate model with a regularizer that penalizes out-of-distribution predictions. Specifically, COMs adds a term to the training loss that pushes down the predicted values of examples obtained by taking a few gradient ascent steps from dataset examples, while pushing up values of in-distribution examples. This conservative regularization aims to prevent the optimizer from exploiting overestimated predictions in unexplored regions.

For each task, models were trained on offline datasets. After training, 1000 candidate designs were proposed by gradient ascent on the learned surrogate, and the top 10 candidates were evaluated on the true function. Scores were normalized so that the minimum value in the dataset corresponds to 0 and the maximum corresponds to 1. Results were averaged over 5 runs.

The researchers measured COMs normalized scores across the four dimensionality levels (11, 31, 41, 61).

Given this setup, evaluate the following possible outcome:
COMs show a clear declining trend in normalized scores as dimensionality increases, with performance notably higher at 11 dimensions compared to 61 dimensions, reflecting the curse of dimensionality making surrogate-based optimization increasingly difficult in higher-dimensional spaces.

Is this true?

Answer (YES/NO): YES